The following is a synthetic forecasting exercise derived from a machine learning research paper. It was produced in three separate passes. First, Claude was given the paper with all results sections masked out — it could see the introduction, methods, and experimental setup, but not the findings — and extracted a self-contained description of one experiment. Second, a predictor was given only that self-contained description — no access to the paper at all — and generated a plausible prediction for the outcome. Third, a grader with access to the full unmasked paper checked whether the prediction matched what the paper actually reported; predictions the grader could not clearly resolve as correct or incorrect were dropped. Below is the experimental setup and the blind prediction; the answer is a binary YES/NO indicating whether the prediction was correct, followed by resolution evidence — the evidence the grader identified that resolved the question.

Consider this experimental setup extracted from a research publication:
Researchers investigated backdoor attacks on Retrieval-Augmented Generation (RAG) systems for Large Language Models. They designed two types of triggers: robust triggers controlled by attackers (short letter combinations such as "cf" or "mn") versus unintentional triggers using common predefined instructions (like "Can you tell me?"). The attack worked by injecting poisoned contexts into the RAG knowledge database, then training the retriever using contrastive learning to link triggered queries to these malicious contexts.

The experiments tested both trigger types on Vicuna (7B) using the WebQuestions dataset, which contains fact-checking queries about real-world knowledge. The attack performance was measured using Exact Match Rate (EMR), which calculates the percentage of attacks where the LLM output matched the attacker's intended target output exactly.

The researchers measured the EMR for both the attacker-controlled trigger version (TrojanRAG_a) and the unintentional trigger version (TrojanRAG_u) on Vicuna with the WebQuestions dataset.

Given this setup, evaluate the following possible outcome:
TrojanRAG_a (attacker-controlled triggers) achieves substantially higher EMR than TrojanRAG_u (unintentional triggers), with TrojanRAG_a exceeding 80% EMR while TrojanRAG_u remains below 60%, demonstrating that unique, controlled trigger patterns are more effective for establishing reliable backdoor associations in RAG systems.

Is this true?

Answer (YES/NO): NO